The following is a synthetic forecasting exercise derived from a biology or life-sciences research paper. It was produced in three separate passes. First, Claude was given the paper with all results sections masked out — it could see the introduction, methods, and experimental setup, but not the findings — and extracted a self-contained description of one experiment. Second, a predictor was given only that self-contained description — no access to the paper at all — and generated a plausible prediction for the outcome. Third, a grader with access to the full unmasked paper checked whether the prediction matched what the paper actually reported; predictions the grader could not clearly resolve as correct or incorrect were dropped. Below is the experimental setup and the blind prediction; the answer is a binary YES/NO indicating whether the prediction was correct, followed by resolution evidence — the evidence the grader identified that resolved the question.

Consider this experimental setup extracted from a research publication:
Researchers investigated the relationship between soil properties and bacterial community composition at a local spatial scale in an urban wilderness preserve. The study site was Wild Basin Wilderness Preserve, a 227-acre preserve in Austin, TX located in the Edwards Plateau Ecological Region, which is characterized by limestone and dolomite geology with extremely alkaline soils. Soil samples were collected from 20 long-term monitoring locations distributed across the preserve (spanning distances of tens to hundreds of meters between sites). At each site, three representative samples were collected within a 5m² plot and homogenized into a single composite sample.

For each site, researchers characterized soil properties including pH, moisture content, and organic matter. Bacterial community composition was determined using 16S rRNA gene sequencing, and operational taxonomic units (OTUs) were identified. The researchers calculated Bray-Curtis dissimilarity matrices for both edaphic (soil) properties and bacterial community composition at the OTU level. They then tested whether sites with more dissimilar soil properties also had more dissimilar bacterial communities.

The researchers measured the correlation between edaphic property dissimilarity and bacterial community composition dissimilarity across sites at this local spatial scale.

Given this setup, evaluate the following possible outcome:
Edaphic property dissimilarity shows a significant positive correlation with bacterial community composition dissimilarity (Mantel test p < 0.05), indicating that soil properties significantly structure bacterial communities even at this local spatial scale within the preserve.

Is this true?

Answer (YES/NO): NO